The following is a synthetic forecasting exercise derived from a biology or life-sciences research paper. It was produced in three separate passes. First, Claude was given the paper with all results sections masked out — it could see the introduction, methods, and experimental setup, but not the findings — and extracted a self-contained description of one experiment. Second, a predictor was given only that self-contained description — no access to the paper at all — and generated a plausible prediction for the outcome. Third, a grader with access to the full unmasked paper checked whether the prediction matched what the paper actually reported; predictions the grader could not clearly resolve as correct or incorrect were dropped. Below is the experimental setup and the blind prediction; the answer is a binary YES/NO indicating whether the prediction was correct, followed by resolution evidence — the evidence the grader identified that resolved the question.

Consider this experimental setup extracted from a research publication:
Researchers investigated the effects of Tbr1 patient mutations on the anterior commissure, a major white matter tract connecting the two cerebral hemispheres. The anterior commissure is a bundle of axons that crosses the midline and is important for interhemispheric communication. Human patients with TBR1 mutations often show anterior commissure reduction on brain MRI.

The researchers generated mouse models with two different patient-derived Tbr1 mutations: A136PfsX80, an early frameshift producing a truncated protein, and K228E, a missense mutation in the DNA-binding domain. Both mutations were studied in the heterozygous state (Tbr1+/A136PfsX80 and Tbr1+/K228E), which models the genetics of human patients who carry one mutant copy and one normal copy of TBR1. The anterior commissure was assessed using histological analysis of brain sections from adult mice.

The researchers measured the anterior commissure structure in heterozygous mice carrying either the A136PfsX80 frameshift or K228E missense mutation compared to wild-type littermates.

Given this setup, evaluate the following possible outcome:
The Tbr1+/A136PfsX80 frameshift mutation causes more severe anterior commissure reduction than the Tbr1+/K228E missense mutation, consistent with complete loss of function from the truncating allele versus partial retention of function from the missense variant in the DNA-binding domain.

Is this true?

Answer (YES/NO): NO